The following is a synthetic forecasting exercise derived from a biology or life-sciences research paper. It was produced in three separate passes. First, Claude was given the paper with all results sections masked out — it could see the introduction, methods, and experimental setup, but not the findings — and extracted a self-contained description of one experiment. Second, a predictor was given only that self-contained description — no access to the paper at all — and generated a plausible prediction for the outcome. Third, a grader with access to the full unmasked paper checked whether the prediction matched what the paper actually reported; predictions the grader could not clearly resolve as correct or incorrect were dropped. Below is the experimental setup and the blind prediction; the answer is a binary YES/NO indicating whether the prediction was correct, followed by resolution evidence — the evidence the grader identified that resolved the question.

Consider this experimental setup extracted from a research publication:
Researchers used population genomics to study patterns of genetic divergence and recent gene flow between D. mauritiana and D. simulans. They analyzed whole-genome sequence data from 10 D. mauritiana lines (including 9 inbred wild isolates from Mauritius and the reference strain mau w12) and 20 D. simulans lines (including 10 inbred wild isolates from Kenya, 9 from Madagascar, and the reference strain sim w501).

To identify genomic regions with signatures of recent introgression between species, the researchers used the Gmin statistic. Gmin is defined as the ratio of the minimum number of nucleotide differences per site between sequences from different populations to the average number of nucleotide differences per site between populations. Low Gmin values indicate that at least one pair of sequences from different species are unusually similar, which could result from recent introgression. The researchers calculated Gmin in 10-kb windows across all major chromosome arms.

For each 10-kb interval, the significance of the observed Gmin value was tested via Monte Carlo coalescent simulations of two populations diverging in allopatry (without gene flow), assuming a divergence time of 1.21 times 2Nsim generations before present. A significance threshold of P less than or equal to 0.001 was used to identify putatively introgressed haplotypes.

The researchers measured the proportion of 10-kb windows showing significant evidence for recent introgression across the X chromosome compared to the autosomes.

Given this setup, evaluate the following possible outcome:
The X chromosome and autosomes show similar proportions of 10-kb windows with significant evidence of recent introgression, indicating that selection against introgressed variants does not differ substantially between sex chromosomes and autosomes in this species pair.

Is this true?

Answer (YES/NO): NO